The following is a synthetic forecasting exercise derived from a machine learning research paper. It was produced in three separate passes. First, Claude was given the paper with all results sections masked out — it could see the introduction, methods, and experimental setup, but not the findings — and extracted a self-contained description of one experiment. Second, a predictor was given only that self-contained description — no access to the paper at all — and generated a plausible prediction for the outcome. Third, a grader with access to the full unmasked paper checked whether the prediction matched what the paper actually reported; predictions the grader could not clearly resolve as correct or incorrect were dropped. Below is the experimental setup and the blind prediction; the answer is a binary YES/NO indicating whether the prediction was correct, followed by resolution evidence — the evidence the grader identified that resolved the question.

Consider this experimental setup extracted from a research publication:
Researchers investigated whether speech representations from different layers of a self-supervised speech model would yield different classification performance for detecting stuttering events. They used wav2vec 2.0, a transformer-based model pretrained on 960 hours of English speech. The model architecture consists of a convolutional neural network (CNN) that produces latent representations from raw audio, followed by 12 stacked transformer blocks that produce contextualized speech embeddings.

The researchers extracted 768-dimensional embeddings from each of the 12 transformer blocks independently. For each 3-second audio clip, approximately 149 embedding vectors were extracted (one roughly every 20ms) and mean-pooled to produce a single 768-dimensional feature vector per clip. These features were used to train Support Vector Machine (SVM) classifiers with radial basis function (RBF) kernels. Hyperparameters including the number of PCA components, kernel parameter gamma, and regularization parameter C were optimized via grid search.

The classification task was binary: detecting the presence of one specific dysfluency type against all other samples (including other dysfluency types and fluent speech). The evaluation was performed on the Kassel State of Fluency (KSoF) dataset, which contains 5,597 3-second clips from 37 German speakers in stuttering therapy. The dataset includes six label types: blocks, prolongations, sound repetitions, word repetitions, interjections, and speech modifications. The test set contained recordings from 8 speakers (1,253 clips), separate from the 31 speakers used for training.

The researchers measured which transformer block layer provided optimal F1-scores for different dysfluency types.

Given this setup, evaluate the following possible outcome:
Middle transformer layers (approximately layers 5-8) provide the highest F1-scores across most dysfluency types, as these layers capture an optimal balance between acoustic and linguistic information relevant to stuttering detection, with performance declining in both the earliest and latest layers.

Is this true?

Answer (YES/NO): NO